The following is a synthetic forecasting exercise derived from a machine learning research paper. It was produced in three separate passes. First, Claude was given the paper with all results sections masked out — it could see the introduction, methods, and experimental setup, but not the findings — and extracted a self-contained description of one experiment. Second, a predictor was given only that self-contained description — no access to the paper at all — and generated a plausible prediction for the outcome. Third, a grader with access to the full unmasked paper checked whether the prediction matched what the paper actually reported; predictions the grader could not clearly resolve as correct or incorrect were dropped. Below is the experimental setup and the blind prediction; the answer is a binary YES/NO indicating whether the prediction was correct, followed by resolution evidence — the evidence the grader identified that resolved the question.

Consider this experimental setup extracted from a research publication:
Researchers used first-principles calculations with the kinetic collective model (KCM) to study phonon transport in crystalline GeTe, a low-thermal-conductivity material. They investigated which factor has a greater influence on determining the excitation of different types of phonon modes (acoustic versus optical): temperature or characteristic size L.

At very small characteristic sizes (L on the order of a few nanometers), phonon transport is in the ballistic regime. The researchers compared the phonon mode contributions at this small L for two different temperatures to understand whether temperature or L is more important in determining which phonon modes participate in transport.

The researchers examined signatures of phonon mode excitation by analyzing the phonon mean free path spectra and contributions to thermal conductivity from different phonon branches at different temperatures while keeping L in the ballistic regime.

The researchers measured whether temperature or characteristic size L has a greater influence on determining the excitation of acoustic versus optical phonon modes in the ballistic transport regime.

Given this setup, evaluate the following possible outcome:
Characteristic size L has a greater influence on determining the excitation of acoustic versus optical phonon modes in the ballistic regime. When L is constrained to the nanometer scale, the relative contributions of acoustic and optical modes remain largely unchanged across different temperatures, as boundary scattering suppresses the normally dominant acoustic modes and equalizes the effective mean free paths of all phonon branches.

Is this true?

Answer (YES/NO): NO